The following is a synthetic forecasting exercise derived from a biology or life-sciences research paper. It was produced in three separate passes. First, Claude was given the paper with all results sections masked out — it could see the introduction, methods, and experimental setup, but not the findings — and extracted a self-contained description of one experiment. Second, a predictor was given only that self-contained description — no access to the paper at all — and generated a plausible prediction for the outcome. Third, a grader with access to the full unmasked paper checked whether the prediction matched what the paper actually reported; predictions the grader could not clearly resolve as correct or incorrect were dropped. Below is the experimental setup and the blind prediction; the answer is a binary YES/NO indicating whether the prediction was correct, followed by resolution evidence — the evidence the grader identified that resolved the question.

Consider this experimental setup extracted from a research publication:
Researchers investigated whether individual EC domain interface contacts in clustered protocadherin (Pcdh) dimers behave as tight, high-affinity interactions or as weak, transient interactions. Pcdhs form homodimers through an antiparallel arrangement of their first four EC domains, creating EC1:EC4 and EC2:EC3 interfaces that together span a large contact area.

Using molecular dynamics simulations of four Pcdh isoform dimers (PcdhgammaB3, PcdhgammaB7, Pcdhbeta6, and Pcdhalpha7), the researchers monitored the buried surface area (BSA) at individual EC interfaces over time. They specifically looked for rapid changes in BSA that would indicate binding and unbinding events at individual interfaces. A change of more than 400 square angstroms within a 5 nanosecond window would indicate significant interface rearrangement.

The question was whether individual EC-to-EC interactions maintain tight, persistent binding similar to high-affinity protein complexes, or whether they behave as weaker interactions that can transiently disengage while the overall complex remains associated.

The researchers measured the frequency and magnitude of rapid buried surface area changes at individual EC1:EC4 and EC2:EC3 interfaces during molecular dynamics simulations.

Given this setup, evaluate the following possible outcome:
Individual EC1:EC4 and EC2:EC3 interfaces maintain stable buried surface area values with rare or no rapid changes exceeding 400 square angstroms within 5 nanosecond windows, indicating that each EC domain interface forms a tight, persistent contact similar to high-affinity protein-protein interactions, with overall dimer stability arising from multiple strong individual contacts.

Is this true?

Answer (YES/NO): NO